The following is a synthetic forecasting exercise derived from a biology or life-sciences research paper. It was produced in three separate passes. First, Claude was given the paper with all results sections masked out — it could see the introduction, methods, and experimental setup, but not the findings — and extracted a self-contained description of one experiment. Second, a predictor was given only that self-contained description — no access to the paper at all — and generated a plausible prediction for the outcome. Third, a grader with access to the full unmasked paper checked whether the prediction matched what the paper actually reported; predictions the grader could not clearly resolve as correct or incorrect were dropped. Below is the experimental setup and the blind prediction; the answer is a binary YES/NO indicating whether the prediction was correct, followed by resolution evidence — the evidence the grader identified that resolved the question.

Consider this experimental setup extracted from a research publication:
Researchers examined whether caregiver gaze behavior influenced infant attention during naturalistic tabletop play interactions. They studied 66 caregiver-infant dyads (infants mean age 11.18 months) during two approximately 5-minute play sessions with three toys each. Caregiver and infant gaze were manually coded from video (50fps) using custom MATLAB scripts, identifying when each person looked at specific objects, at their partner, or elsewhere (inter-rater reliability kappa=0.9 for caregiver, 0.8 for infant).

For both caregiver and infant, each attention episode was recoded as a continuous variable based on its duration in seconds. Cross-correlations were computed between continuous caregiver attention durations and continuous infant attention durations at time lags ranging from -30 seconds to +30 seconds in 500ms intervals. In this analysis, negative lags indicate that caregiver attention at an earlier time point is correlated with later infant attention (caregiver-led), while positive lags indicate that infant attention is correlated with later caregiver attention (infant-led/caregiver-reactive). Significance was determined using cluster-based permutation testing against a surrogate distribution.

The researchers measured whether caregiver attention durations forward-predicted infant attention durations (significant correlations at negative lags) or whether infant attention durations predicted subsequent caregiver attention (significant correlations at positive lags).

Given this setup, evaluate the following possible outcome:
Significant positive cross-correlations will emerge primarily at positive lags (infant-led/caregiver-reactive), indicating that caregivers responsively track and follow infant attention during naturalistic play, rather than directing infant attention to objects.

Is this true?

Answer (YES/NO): NO